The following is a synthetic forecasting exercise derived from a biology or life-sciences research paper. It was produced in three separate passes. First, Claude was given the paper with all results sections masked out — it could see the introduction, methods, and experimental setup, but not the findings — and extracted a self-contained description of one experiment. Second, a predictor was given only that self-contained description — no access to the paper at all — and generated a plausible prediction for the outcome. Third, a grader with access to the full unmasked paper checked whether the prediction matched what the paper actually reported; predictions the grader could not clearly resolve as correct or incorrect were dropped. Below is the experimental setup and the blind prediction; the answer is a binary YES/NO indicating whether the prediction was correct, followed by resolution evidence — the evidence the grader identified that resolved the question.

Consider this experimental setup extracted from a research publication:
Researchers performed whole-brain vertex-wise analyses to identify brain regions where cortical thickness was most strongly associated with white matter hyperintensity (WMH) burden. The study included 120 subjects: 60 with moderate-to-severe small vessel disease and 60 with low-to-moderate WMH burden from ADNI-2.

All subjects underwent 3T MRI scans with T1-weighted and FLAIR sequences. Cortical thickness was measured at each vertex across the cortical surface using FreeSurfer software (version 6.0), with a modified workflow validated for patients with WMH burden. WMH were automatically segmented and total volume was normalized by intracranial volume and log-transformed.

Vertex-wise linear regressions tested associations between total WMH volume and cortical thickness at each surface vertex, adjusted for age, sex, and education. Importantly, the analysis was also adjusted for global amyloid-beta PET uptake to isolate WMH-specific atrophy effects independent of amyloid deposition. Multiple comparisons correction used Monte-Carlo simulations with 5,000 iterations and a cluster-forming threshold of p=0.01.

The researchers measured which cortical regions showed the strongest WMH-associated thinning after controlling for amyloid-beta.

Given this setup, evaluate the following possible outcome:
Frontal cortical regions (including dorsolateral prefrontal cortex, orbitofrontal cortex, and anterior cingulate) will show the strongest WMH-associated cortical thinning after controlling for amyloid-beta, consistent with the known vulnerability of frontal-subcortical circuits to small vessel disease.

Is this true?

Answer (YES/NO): NO